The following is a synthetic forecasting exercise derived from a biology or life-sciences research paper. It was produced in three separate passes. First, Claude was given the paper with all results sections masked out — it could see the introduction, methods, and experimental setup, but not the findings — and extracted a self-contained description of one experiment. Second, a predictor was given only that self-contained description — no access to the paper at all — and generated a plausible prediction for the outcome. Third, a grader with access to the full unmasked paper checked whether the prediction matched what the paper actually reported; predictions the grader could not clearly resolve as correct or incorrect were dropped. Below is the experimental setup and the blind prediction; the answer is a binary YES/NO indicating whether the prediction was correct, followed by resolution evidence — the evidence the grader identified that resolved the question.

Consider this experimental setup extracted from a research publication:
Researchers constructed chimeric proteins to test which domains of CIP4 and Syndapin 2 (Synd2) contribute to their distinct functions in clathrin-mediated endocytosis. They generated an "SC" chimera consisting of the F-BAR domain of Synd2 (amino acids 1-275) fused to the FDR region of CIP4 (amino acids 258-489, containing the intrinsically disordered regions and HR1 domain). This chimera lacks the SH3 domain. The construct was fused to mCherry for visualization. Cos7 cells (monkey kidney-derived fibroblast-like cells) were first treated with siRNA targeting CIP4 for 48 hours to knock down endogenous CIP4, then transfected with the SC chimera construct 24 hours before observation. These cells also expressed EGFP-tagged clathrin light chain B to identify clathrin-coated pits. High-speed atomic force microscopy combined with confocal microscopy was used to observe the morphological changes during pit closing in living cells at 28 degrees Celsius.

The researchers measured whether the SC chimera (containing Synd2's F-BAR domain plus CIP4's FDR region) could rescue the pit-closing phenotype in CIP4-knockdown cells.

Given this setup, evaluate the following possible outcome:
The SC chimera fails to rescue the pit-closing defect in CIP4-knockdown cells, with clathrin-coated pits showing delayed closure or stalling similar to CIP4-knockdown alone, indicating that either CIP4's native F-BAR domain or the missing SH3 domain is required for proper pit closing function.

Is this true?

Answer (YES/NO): YES